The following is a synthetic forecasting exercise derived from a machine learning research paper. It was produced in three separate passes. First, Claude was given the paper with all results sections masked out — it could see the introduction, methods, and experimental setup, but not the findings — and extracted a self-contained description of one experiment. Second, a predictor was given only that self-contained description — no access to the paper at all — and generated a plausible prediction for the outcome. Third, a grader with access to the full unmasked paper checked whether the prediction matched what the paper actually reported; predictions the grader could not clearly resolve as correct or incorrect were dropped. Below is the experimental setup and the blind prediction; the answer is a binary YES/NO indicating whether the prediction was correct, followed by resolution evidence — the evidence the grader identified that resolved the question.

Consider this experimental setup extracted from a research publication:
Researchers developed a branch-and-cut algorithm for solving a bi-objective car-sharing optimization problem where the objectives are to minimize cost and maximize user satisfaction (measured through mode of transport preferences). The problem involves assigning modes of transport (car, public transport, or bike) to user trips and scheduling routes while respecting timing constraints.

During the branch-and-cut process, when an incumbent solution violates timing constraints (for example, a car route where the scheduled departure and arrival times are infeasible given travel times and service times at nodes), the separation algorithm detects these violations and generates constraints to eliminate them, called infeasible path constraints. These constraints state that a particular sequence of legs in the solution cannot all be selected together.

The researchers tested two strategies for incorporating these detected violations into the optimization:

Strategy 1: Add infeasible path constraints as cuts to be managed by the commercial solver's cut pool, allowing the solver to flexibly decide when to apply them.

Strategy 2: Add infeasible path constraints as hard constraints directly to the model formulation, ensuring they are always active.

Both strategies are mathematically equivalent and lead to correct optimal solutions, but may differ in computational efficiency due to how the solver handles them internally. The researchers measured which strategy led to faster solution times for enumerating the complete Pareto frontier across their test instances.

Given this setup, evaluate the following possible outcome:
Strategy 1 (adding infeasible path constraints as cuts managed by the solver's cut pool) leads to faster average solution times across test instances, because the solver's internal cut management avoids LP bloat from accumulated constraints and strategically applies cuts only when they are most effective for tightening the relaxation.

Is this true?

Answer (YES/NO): NO